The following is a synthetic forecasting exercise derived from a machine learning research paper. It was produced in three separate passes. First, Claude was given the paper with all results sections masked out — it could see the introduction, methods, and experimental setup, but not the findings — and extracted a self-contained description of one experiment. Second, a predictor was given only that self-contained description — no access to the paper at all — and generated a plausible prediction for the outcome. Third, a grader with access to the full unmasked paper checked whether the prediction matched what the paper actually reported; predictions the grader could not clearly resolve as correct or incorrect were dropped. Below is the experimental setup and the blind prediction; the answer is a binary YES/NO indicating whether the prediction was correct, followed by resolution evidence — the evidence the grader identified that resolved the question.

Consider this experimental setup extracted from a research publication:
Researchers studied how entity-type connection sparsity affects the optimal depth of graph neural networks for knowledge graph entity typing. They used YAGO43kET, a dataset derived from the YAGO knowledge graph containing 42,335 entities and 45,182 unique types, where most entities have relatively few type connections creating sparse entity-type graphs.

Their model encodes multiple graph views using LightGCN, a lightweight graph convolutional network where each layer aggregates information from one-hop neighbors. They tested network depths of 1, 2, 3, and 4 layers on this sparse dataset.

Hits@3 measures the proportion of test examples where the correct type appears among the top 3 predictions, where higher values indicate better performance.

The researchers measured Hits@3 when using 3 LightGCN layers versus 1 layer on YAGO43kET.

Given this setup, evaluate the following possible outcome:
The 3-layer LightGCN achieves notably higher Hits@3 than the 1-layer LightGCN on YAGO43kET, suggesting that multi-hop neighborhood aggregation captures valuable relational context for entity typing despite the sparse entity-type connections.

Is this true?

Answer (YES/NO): NO